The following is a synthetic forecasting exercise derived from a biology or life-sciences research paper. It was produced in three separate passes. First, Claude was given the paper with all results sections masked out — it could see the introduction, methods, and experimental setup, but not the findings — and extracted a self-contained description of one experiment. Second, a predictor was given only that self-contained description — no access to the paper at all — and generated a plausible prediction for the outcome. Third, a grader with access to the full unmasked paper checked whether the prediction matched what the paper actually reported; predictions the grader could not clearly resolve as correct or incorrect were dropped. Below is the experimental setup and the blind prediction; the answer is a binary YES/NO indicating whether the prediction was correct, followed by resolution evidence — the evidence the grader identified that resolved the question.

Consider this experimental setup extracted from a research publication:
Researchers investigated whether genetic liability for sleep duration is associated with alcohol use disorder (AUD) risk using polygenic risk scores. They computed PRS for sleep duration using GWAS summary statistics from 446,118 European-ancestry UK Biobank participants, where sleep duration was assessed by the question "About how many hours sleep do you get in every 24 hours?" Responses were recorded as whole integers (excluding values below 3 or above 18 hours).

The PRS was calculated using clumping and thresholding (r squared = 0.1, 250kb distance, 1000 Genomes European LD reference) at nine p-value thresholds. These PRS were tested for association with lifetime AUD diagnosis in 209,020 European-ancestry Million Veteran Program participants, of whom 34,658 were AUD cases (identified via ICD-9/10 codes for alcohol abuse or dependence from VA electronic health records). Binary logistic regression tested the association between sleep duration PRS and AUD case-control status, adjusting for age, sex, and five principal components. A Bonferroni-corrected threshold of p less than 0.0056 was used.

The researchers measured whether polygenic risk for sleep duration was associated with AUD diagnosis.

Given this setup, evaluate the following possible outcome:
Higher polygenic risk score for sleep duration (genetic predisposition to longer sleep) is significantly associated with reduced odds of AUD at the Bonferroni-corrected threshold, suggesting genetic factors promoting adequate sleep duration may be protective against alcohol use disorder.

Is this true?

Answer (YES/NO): NO